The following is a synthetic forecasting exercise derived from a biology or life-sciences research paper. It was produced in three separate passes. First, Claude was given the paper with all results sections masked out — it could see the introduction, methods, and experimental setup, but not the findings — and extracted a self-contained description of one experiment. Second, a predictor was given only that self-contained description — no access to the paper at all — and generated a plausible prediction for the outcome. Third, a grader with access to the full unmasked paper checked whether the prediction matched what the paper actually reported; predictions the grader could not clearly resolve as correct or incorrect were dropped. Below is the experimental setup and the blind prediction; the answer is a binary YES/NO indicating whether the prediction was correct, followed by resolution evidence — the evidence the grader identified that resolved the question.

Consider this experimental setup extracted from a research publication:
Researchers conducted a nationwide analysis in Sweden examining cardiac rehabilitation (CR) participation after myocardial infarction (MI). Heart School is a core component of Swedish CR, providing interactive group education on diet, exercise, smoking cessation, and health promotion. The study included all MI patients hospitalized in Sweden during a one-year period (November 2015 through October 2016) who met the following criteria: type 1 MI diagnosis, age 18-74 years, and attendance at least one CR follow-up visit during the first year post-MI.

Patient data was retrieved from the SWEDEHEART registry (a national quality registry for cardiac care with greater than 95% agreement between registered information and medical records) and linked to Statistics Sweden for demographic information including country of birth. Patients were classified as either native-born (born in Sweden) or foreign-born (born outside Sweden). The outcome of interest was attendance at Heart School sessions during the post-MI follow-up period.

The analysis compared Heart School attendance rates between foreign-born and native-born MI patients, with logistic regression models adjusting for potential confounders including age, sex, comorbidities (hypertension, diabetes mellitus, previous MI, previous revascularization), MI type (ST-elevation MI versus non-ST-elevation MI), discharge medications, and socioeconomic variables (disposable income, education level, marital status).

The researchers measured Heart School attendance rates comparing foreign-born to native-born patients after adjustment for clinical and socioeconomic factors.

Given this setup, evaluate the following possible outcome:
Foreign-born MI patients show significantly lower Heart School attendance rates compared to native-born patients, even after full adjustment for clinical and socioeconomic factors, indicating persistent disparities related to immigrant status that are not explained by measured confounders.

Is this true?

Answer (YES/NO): YES